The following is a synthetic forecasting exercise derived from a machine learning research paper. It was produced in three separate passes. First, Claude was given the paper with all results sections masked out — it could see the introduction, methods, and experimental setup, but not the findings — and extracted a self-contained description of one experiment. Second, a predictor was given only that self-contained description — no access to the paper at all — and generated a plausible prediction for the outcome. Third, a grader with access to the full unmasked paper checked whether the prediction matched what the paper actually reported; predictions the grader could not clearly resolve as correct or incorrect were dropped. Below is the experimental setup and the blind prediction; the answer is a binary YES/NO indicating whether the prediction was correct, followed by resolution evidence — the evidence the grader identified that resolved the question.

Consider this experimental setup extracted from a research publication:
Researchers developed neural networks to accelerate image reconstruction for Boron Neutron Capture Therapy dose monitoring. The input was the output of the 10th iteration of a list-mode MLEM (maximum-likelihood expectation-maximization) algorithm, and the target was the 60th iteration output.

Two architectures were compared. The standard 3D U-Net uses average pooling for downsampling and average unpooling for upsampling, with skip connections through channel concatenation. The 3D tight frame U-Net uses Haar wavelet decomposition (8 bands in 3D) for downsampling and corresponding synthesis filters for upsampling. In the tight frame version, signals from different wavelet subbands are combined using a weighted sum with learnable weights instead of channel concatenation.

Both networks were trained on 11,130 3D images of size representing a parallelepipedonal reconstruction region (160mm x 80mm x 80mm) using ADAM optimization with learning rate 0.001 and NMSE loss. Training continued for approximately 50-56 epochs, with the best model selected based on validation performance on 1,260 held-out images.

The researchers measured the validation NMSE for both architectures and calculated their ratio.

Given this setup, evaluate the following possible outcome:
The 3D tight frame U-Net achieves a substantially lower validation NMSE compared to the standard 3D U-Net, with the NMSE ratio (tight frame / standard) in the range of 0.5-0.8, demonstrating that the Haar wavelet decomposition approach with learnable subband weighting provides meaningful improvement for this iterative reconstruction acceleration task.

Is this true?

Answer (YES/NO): NO